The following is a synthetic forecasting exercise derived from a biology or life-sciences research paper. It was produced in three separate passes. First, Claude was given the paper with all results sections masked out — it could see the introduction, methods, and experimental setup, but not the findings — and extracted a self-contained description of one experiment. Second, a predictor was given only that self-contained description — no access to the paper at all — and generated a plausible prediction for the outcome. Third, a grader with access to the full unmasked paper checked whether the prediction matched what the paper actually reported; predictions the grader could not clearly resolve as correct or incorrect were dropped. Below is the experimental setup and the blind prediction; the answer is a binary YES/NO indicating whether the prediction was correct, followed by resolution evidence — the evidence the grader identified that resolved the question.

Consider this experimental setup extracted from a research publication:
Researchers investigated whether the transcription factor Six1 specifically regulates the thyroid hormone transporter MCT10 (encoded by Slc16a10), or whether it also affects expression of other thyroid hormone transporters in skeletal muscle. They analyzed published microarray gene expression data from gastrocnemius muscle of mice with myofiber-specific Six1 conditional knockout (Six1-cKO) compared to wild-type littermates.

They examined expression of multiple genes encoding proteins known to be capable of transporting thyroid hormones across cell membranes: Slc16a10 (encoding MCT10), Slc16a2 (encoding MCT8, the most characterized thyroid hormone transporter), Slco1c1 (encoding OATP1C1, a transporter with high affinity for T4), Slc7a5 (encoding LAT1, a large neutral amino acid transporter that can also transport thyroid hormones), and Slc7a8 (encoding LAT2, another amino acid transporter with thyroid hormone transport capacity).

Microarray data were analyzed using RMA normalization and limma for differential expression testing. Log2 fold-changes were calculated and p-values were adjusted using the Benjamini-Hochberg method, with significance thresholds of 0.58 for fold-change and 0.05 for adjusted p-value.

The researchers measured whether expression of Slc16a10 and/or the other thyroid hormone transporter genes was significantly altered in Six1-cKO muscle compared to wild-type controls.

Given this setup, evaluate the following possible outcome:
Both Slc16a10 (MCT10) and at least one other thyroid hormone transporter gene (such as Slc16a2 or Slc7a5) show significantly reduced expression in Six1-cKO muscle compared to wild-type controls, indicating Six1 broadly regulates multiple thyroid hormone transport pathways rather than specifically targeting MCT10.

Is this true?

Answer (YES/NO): NO